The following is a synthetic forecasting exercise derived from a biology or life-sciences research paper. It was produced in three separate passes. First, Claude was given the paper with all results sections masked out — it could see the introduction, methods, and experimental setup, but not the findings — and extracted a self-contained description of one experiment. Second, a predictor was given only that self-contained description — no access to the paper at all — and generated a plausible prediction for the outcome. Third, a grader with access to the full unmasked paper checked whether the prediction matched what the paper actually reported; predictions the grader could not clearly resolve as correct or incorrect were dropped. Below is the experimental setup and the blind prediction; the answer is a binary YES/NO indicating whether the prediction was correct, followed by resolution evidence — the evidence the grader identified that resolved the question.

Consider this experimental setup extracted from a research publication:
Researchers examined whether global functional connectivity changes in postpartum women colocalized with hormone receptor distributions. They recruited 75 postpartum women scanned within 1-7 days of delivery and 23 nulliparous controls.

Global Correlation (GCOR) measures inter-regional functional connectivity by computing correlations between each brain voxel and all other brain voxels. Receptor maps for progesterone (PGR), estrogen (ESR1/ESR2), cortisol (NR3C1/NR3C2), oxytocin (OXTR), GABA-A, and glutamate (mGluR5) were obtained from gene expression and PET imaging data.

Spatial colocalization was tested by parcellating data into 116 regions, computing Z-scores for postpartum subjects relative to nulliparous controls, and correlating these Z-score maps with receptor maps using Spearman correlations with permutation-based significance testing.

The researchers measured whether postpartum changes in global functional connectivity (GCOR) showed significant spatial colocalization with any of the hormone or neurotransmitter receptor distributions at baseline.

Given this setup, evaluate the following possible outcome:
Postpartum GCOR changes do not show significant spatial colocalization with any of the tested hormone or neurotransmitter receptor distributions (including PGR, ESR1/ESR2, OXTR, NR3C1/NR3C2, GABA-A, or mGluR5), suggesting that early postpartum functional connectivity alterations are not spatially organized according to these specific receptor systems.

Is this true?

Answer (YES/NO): NO